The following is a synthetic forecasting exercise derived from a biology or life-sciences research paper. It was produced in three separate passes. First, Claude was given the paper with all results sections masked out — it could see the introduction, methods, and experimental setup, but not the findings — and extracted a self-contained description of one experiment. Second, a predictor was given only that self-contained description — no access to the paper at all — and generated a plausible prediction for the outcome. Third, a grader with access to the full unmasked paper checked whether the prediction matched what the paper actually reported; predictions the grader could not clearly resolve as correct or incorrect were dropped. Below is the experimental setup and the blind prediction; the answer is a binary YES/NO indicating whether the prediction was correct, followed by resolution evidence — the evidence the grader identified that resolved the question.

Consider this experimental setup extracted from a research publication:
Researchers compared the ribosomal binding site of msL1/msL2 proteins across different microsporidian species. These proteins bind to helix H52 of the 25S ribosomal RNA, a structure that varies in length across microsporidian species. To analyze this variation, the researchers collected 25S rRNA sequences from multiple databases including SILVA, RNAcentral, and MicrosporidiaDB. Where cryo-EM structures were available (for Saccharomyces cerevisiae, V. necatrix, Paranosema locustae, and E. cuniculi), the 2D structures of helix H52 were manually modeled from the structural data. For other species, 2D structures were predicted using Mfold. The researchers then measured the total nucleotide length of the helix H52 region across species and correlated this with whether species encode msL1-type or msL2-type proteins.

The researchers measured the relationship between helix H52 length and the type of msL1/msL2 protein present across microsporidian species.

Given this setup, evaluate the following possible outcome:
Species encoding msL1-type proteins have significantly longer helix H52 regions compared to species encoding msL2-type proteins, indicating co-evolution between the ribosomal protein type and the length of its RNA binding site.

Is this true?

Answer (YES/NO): YES